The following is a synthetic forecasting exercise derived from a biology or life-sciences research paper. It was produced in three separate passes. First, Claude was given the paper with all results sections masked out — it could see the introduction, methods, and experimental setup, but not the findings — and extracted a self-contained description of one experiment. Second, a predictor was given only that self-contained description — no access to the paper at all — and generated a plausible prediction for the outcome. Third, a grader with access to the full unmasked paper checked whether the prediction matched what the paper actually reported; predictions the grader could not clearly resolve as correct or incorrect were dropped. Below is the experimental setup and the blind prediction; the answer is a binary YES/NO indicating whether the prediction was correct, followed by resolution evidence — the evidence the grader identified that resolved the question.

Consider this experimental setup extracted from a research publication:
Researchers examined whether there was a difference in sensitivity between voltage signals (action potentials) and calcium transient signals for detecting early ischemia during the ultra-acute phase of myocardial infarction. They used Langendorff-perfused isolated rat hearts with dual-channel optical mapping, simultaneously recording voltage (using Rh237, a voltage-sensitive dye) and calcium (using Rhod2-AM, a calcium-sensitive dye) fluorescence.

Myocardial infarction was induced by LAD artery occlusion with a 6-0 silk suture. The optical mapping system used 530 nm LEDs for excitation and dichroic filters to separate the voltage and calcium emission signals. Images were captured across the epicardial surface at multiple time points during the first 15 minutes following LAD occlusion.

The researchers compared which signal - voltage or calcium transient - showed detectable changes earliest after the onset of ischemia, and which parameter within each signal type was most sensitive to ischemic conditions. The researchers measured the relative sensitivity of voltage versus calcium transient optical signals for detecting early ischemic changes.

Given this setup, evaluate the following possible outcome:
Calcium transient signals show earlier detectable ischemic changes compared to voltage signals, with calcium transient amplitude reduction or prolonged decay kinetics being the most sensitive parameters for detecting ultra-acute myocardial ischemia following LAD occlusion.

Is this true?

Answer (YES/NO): YES